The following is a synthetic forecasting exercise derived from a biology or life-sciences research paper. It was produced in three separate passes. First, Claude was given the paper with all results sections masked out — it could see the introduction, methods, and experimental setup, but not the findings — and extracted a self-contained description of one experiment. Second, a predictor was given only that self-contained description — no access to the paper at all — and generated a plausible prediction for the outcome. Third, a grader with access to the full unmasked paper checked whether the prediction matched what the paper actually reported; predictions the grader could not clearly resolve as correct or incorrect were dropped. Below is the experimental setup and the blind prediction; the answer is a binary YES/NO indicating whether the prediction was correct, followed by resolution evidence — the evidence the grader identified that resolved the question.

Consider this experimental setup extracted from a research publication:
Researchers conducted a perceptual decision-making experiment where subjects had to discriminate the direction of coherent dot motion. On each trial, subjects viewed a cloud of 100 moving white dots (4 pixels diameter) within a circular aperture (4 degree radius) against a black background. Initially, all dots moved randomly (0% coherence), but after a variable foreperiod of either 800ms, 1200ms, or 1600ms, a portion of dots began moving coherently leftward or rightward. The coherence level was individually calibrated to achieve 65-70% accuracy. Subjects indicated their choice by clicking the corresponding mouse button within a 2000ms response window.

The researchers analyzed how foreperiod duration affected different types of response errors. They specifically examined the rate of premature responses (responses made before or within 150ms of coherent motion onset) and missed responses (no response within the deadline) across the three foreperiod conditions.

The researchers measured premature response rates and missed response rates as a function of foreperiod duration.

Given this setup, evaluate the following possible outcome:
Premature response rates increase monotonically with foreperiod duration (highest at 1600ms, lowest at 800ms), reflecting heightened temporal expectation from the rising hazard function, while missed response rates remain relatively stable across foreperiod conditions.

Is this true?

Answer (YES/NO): NO